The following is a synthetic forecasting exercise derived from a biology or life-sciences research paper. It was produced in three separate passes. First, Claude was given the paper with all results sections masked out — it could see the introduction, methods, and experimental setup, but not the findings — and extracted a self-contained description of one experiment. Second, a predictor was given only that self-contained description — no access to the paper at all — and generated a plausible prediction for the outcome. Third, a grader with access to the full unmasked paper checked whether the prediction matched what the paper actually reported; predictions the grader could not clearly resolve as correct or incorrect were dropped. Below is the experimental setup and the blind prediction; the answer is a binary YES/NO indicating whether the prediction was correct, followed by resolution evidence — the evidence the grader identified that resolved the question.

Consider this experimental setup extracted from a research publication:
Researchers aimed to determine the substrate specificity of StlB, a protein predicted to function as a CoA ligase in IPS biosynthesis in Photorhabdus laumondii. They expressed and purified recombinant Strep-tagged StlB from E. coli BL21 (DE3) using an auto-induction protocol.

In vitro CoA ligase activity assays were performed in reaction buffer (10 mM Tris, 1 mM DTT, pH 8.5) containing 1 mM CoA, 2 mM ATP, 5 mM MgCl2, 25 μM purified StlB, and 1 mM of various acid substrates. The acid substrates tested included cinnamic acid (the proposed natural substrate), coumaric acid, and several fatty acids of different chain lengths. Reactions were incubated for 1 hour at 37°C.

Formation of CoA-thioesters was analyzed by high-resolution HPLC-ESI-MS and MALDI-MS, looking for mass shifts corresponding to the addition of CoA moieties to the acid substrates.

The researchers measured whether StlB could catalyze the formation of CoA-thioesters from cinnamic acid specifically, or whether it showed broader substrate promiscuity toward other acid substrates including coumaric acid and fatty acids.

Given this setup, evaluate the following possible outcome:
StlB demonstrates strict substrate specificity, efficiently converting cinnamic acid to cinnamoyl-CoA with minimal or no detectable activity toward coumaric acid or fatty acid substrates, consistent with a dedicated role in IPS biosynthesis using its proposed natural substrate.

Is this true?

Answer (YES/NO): NO